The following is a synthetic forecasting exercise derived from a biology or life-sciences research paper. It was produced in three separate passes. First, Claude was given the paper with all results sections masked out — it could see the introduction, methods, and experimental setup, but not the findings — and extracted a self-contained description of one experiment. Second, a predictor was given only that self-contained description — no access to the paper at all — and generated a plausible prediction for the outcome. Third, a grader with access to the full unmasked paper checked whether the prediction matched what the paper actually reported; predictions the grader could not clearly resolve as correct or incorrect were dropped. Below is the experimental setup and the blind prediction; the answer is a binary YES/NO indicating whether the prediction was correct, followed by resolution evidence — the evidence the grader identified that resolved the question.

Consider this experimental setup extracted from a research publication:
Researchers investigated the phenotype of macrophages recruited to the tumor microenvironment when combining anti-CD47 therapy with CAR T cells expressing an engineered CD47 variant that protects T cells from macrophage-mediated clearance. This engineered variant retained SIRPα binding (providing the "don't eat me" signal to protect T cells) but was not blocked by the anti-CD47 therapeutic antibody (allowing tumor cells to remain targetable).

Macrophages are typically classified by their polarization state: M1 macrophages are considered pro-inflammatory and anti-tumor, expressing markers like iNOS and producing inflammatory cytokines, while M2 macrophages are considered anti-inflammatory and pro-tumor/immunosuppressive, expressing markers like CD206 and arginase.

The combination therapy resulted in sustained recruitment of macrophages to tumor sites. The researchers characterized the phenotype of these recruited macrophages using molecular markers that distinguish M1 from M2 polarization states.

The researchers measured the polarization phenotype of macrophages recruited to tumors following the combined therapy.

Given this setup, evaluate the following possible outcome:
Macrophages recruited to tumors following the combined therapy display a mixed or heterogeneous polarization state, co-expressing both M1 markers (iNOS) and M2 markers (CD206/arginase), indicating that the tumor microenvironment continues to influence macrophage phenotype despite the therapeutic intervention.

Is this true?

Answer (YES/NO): NO